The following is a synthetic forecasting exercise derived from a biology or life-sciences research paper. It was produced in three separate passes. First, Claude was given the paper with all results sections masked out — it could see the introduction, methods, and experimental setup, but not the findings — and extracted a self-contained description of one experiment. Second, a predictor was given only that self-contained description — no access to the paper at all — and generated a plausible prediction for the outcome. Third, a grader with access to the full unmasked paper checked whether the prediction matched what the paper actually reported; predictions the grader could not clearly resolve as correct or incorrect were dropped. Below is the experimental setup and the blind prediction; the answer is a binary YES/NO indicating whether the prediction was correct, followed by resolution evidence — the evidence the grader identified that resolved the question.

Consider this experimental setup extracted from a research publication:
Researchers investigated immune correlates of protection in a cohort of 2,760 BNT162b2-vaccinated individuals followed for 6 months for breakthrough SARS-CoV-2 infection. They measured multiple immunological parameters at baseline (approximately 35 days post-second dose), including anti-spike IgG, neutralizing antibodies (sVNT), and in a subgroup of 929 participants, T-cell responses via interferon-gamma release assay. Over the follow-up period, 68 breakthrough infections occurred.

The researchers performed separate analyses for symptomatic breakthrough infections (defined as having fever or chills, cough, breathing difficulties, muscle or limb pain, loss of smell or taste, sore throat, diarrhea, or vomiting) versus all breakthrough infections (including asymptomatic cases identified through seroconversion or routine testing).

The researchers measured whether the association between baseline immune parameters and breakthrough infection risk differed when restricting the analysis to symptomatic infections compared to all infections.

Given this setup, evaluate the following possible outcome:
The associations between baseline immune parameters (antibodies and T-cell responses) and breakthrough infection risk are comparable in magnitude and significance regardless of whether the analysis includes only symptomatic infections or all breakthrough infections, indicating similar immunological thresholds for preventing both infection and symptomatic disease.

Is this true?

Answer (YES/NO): YES